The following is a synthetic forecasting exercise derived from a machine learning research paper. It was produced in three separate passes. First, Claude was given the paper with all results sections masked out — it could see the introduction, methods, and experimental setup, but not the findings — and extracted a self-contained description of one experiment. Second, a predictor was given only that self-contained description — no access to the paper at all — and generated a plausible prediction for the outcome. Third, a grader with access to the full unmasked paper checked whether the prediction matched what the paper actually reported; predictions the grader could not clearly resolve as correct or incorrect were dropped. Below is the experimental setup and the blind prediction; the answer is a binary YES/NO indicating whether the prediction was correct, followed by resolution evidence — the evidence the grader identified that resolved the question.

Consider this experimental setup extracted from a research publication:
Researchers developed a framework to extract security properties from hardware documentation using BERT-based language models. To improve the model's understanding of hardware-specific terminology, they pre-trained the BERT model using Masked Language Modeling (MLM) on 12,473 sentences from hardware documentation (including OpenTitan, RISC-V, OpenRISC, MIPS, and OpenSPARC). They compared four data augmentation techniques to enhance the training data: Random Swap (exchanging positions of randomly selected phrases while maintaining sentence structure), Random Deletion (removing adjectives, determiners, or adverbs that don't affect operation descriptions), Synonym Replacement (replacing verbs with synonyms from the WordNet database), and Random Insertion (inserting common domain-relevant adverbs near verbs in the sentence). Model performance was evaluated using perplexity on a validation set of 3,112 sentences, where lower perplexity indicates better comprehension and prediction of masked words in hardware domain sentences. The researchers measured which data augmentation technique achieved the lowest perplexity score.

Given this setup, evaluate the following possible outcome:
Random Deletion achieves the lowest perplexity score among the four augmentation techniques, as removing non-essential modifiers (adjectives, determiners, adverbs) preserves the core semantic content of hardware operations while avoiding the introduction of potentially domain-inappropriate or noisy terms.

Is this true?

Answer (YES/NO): NO